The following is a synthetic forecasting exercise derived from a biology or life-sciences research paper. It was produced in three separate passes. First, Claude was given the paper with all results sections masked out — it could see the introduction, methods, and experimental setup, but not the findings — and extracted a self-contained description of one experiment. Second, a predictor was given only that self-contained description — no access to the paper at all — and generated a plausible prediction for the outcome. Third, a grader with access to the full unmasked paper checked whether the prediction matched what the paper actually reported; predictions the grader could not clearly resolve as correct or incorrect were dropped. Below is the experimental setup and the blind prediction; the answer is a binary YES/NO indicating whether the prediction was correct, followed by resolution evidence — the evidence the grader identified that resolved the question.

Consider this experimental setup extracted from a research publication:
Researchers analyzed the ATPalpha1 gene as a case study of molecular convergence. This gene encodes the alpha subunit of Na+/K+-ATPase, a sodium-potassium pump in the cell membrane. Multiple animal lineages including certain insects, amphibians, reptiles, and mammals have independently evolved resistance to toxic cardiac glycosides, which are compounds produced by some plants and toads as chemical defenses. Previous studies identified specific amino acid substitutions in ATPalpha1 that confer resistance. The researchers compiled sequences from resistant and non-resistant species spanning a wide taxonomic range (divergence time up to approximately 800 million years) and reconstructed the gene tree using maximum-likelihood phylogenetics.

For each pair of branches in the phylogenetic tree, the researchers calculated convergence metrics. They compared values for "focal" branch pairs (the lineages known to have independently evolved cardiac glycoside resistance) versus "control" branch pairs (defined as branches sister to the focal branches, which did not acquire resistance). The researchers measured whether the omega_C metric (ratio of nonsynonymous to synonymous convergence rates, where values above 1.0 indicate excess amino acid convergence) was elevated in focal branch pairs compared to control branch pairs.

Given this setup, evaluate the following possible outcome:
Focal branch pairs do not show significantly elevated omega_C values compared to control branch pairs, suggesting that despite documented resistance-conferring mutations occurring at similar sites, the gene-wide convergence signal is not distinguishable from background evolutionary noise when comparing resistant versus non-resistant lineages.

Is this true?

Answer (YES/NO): NO